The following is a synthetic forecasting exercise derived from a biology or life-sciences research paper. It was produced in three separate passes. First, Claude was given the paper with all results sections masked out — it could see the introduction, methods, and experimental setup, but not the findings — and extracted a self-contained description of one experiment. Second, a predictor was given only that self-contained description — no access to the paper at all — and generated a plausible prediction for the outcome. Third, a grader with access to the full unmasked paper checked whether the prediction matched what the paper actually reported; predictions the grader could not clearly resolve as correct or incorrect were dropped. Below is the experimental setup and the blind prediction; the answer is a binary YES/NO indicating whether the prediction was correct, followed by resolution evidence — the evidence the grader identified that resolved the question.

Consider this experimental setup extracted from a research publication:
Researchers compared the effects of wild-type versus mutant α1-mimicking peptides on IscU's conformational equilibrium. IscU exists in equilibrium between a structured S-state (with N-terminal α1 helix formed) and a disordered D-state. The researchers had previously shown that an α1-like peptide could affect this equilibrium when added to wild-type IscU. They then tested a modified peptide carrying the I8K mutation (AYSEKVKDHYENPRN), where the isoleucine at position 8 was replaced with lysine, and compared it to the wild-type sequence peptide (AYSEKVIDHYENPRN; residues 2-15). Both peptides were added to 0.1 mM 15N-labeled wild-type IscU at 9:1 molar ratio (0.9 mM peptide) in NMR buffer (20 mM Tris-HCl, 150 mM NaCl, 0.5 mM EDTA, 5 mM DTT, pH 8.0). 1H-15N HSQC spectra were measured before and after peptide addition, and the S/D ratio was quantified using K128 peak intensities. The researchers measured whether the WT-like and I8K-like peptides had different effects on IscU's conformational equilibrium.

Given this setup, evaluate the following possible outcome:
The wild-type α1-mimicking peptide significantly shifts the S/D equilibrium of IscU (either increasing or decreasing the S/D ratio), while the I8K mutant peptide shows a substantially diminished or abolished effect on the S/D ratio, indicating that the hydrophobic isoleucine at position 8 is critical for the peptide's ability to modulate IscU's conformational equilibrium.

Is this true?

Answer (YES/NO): NO